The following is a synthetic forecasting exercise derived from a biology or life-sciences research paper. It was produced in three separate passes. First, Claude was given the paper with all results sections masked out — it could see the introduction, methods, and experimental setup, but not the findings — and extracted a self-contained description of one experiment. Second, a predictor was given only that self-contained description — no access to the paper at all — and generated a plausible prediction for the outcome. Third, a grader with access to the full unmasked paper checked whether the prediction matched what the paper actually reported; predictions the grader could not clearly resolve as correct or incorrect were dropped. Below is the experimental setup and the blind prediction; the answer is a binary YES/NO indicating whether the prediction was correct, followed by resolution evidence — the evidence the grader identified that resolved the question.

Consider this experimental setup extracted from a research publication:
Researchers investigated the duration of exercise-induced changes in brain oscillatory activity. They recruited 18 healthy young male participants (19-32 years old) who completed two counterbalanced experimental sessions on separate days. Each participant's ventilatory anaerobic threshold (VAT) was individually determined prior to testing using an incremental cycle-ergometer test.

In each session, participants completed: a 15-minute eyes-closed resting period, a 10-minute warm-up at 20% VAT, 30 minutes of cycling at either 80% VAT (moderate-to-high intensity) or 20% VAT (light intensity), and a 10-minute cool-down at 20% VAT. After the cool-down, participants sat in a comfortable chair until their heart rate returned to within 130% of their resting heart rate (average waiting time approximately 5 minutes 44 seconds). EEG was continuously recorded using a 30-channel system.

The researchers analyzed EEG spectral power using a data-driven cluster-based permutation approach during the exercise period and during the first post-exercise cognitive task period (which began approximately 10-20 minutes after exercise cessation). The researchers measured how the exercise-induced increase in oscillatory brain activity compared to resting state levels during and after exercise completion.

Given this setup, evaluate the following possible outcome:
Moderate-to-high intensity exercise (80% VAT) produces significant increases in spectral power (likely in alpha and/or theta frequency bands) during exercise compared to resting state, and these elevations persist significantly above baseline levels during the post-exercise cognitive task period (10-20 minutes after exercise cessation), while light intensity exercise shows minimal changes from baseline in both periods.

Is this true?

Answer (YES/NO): NO